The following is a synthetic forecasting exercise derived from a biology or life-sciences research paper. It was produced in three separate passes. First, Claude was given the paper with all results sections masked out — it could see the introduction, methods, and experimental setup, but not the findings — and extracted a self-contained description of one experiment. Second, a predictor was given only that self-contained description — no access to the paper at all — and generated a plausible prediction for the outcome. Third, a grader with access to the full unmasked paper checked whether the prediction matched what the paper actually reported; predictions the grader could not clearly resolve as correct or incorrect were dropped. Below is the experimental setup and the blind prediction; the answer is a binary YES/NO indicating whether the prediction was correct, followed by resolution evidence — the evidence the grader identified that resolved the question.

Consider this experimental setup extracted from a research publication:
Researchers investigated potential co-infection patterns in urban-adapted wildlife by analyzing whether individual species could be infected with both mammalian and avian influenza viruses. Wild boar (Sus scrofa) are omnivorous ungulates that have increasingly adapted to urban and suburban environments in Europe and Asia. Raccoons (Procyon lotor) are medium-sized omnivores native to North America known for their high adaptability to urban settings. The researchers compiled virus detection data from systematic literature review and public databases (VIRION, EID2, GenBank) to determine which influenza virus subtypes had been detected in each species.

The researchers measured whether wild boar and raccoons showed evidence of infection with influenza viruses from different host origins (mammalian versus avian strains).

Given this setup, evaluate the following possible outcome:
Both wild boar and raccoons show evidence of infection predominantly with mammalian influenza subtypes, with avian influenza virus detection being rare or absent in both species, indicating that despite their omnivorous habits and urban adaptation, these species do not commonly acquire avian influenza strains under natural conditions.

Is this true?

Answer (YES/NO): NO